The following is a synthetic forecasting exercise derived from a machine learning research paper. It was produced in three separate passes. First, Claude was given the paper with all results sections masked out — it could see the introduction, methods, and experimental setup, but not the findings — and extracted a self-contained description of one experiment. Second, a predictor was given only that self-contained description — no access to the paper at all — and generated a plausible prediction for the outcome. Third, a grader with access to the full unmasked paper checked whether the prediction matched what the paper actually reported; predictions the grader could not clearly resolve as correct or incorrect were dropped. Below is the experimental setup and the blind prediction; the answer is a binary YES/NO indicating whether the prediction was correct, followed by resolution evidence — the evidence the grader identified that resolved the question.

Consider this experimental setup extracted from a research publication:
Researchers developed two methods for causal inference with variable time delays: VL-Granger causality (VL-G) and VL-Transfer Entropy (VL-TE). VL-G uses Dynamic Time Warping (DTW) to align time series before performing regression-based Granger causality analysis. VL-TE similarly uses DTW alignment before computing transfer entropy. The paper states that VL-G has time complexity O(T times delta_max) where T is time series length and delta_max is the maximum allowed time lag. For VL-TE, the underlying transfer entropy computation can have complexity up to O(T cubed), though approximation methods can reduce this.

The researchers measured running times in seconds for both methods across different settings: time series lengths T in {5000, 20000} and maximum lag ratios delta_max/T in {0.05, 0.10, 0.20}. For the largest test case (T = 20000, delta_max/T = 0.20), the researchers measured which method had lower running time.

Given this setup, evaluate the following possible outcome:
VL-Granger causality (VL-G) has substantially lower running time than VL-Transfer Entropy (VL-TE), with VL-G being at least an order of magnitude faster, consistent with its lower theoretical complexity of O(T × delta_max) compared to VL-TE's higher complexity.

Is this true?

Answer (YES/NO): NO